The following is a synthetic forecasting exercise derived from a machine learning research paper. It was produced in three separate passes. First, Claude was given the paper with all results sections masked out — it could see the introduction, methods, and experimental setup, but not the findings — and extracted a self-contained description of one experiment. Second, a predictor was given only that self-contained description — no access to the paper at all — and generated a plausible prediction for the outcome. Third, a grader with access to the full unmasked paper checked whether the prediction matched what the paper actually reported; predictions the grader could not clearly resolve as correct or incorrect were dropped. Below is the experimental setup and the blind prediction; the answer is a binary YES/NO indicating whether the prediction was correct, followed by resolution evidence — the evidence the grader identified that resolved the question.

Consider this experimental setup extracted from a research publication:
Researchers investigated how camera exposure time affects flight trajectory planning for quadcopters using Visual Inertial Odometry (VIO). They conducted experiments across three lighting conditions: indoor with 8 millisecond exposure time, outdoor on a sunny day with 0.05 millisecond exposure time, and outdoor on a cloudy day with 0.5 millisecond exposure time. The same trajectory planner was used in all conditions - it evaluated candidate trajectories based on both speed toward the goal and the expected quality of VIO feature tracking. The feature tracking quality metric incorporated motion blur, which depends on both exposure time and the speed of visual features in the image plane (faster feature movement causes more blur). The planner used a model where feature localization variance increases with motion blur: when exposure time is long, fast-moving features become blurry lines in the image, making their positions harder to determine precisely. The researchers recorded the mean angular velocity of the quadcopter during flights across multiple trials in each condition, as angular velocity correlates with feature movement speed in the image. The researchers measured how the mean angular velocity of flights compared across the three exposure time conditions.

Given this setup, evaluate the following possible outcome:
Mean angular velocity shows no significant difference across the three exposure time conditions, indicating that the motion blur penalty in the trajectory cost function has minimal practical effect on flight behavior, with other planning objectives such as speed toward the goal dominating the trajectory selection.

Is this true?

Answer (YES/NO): NO